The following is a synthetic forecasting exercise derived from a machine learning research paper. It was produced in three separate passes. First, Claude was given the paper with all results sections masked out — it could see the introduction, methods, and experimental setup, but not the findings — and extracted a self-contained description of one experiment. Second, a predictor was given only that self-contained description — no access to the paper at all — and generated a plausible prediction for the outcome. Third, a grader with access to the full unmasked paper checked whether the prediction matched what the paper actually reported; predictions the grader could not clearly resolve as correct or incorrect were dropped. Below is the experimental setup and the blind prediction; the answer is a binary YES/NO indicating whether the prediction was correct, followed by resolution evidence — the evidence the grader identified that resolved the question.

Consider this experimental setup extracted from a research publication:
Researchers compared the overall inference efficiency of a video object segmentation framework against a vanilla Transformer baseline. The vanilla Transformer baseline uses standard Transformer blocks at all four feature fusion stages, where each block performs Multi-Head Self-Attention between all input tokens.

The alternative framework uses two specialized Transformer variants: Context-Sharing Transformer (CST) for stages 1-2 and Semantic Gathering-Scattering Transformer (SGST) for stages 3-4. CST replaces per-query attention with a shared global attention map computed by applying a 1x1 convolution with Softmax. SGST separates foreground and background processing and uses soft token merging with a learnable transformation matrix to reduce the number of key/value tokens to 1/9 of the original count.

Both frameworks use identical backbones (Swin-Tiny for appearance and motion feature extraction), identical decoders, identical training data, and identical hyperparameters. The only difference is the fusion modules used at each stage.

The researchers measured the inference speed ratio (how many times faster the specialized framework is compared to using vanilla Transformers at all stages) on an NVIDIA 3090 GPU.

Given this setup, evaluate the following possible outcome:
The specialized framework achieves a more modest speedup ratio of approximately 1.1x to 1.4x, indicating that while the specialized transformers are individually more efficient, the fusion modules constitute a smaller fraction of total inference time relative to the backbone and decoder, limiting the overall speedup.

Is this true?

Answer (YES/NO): NO